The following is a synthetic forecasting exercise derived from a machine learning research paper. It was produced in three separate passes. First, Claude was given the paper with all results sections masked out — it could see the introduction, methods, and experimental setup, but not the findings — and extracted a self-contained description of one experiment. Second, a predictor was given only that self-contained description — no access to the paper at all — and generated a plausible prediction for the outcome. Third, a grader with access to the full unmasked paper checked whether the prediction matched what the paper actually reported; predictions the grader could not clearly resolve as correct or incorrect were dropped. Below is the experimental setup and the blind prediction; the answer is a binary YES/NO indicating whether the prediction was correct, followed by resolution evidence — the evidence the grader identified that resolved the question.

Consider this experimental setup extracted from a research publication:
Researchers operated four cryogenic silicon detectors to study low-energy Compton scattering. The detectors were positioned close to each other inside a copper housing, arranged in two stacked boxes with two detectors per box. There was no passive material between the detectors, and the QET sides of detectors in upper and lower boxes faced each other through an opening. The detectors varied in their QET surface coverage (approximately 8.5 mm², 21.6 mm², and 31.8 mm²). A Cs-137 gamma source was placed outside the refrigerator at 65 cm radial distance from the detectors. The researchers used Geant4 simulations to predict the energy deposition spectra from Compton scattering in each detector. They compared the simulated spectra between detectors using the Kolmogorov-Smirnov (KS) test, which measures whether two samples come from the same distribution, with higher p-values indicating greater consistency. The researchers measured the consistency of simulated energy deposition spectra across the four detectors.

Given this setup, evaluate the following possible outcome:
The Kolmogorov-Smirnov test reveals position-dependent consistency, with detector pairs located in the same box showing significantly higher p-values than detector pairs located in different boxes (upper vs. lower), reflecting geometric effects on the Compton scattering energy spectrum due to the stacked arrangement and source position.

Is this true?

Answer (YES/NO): NO